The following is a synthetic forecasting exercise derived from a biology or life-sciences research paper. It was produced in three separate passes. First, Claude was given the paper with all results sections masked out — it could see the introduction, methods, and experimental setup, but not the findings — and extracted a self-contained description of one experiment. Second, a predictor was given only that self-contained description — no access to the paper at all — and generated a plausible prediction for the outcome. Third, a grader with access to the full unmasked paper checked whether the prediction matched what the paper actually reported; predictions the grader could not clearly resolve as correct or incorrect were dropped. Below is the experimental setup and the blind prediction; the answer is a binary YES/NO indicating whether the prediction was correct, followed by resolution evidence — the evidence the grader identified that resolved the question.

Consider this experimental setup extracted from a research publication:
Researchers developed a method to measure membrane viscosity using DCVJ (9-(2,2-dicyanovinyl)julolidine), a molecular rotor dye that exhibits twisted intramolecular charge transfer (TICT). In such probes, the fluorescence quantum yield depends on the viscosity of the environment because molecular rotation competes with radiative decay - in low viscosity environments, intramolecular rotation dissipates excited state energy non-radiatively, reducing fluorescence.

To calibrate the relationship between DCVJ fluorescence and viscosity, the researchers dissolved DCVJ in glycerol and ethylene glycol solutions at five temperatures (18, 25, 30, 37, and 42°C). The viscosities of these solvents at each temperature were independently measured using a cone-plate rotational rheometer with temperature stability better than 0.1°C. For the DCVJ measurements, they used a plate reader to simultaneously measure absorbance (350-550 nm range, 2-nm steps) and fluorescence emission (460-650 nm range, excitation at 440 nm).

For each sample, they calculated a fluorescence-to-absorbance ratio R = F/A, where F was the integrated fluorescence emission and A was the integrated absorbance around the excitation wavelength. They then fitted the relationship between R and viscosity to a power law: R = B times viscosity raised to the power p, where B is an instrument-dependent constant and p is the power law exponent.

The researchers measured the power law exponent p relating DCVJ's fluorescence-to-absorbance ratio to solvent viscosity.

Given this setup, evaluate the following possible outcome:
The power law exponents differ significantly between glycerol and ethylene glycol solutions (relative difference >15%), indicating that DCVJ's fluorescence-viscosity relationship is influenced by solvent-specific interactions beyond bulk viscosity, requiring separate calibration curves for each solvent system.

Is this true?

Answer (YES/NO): NO